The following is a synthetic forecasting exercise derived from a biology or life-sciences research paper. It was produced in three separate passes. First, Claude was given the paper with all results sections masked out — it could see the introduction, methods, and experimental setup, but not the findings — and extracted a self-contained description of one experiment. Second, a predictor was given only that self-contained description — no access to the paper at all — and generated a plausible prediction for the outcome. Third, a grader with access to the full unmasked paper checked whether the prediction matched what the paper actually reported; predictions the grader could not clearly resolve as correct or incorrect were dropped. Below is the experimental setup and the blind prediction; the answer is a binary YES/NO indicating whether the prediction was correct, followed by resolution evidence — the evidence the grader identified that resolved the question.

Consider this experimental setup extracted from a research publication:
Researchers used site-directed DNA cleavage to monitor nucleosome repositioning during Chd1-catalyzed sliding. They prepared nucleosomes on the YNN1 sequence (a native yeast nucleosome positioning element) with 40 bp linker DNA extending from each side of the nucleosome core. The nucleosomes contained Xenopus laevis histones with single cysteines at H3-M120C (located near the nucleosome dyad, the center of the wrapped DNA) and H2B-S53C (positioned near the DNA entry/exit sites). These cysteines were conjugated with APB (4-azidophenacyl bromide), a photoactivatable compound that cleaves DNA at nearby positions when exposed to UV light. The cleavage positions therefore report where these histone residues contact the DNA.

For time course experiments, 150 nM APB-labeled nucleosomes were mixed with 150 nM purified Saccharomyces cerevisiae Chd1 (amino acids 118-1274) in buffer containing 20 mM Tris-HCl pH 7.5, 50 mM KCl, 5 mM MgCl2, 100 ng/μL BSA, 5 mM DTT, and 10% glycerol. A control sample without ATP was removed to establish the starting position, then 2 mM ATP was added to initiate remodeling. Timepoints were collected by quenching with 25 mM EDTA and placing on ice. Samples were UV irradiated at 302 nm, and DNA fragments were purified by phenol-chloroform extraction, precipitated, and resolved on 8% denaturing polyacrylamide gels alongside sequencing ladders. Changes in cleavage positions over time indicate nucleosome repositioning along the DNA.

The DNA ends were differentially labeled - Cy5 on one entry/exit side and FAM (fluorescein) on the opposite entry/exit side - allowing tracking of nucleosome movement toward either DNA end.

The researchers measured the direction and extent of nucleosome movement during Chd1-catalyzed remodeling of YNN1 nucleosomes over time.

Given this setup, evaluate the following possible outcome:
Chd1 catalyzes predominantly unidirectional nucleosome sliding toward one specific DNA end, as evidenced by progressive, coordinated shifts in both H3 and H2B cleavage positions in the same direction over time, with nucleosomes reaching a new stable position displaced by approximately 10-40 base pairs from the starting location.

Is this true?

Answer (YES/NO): YES